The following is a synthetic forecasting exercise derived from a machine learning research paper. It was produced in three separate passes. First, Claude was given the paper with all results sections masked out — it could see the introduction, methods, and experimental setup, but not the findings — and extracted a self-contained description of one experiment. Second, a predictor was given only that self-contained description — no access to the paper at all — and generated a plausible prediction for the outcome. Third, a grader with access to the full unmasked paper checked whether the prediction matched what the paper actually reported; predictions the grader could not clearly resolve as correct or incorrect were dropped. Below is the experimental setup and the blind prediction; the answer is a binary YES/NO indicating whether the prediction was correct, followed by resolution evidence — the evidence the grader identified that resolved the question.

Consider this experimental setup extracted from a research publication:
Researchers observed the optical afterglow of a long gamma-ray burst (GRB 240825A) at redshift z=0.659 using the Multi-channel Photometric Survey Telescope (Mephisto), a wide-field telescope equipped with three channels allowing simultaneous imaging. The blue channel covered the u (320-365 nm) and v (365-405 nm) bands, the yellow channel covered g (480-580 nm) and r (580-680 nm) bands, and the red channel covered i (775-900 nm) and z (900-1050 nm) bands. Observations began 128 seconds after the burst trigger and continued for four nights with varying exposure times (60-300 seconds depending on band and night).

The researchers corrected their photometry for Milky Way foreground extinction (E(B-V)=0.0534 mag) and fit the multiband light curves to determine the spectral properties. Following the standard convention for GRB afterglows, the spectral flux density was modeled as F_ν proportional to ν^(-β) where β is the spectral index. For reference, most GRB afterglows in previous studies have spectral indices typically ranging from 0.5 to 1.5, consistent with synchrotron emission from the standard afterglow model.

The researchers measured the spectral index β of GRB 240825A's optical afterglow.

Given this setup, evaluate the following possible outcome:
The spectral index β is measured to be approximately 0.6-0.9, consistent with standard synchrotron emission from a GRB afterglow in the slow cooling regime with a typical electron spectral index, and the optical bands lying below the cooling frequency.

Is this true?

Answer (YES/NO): NO